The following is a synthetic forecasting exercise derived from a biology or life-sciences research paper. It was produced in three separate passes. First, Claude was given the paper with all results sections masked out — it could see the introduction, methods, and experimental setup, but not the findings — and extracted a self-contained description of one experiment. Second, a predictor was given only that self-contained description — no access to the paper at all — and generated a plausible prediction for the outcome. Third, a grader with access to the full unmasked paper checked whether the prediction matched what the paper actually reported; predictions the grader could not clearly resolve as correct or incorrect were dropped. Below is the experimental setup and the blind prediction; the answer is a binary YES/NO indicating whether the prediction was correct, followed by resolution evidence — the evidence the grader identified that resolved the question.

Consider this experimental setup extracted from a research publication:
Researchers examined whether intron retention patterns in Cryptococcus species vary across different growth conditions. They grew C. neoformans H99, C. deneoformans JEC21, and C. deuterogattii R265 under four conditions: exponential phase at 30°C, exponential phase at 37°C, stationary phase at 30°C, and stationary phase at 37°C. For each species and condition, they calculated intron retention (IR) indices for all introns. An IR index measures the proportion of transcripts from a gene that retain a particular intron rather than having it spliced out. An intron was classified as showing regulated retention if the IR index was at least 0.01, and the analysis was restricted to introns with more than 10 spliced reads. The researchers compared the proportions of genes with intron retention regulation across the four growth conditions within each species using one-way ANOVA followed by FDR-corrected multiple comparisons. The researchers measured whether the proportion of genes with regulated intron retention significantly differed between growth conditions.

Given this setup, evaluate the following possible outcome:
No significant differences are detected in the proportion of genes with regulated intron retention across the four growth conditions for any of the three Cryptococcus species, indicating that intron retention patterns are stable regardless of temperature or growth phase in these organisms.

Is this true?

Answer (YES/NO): NO